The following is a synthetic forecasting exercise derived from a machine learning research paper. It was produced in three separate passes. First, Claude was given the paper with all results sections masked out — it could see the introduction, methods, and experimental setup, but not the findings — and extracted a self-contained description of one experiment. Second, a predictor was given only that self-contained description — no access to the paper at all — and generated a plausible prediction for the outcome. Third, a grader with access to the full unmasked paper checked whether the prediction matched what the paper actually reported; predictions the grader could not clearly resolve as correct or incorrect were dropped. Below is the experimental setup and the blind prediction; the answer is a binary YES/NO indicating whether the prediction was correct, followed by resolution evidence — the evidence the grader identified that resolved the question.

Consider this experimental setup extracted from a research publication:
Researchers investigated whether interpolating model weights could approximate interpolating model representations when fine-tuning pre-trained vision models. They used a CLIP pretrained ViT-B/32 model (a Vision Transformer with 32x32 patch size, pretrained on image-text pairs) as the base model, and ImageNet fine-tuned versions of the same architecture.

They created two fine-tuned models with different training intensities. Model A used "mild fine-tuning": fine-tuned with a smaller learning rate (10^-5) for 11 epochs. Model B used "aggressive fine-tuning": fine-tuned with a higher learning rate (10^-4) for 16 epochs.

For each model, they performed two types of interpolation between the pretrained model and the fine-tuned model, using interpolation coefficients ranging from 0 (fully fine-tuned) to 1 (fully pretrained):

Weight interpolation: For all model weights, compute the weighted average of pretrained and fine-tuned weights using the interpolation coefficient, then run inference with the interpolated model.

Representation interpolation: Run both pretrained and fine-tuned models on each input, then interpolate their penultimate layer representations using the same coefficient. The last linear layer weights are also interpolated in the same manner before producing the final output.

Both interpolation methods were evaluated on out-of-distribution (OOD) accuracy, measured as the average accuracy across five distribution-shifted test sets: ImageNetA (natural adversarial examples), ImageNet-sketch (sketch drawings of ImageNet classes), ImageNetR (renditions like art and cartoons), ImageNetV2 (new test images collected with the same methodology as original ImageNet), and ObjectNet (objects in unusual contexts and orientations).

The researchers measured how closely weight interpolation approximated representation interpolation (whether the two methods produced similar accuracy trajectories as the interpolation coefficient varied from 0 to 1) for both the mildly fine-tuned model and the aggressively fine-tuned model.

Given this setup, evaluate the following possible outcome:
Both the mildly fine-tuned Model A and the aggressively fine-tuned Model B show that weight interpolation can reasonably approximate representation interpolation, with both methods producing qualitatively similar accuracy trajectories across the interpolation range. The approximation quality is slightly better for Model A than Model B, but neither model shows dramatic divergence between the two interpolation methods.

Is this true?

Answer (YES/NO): NO